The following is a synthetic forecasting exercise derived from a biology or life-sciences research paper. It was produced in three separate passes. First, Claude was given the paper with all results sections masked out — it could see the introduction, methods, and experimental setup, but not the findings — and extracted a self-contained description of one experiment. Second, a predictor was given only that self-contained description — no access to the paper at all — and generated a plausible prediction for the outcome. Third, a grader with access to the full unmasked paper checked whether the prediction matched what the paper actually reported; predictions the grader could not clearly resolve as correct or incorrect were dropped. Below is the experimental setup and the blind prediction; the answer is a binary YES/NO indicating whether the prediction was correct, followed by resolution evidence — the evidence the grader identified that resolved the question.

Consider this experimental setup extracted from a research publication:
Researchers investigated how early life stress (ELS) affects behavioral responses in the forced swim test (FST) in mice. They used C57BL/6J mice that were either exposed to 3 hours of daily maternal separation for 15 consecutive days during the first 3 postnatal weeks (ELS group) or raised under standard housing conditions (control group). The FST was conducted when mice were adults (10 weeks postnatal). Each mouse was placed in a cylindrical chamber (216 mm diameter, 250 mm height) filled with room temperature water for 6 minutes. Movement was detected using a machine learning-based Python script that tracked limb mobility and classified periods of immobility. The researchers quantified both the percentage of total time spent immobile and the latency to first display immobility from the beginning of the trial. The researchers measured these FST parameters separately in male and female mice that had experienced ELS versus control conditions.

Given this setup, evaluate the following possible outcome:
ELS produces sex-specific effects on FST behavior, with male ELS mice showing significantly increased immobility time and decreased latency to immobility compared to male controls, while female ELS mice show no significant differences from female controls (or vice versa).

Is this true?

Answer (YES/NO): NO